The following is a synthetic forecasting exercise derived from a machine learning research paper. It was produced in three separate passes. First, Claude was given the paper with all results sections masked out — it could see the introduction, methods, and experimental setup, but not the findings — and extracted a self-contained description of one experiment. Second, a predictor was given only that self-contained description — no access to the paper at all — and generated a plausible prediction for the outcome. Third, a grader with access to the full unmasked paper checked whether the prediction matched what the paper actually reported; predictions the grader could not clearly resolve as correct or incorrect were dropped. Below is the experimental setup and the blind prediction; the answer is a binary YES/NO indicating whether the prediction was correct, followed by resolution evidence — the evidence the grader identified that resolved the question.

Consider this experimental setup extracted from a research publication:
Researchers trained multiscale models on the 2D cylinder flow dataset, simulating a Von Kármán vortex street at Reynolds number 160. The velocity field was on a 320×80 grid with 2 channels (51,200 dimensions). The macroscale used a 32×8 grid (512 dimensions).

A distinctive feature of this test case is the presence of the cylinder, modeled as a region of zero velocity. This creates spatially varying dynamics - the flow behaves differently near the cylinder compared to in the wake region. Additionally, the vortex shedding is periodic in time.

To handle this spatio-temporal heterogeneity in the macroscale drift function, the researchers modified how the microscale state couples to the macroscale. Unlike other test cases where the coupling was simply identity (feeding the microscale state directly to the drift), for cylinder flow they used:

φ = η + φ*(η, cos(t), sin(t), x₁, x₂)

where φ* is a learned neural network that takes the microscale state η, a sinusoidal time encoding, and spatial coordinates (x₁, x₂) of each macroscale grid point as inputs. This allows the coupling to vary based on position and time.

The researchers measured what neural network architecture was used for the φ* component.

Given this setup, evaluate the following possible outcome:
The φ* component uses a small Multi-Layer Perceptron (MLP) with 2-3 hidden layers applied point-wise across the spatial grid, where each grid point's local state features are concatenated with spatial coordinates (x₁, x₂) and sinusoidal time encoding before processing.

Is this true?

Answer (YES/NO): YES